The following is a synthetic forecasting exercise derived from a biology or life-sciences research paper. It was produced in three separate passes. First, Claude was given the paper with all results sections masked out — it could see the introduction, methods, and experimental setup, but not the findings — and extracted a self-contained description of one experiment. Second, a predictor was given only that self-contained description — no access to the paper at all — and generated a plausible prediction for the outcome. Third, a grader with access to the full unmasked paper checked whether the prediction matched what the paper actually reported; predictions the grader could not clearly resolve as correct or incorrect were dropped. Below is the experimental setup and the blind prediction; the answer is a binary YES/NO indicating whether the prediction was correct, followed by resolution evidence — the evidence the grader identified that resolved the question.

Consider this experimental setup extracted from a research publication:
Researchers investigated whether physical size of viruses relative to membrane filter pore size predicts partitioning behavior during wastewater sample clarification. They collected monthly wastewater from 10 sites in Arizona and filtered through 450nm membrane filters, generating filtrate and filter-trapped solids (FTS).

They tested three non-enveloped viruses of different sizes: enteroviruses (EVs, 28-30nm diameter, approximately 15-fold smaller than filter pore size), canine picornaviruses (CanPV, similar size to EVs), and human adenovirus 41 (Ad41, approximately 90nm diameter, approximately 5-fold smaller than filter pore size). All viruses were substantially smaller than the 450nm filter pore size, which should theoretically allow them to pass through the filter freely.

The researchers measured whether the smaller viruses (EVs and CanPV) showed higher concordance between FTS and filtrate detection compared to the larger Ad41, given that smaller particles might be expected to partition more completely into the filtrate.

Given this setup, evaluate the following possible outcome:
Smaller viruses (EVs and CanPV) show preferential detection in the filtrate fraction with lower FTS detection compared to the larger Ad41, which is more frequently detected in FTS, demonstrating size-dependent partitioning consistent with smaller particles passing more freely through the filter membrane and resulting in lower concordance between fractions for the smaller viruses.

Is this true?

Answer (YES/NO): NO